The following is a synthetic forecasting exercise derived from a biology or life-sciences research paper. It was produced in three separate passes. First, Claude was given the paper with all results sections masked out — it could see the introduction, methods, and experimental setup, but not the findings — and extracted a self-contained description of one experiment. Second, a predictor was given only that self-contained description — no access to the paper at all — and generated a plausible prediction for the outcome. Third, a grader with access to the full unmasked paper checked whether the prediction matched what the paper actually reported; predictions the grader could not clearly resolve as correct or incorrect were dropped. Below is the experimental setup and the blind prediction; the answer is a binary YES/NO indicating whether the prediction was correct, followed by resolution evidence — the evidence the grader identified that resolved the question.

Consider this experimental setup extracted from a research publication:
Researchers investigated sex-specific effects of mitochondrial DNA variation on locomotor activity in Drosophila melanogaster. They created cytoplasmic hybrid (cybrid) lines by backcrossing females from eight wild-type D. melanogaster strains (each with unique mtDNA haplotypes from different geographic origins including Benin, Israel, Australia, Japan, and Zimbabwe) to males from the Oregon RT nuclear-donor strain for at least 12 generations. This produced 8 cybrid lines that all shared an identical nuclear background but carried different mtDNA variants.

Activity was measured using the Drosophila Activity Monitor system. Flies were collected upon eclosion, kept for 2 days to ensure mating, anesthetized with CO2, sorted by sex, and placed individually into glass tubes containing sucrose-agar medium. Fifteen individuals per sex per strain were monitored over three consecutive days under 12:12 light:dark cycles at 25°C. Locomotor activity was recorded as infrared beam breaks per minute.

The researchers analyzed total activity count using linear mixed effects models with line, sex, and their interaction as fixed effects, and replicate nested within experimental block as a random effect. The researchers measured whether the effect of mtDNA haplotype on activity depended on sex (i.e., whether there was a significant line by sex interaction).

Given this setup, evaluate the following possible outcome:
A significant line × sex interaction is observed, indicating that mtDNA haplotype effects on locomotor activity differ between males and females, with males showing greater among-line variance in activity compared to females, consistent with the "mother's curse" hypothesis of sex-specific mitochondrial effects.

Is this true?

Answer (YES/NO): NO